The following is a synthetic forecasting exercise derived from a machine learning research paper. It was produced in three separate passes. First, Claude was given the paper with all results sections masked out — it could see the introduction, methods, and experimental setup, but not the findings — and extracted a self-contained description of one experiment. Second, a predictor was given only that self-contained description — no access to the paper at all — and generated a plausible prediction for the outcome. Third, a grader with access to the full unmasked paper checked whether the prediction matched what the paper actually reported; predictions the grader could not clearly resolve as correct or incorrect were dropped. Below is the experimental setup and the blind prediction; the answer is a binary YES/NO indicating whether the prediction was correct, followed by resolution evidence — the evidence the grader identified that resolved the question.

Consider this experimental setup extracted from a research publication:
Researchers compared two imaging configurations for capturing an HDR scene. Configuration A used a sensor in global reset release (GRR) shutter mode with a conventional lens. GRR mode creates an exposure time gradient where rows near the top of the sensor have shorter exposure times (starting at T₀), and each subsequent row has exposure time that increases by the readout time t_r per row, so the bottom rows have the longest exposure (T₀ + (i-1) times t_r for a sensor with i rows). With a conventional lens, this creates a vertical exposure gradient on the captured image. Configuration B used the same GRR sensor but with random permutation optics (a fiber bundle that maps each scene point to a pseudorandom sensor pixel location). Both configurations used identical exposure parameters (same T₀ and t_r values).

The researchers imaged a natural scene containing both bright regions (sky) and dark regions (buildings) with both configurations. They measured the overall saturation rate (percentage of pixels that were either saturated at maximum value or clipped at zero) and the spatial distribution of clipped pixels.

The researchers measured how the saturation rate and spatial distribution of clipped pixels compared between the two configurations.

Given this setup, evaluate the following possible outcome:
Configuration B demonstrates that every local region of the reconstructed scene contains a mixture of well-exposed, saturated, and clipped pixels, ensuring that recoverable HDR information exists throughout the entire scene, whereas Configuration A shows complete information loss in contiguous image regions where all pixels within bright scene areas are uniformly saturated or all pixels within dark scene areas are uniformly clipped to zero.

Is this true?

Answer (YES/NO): NO